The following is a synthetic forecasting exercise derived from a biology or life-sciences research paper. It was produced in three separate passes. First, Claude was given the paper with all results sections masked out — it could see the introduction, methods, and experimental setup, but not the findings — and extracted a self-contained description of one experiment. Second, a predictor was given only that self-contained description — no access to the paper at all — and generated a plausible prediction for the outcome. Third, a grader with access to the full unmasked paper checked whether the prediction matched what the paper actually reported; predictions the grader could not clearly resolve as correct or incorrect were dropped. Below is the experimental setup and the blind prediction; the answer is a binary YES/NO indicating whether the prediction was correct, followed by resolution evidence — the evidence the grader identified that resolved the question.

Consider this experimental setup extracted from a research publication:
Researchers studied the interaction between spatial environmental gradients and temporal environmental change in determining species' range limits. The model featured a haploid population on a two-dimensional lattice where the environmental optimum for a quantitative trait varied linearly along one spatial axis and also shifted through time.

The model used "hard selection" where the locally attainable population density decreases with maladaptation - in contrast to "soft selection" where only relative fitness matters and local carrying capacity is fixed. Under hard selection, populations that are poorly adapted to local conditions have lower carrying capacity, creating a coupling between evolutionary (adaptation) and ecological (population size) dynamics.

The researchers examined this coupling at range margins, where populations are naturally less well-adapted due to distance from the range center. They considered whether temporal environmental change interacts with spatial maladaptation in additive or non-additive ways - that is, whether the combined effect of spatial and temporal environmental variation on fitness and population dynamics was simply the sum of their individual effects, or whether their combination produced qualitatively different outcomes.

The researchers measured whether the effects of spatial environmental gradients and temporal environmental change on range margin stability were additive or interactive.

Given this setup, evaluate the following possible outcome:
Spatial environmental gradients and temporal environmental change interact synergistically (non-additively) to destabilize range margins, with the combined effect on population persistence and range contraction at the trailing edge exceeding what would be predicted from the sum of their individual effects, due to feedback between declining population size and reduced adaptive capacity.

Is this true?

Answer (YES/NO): YES